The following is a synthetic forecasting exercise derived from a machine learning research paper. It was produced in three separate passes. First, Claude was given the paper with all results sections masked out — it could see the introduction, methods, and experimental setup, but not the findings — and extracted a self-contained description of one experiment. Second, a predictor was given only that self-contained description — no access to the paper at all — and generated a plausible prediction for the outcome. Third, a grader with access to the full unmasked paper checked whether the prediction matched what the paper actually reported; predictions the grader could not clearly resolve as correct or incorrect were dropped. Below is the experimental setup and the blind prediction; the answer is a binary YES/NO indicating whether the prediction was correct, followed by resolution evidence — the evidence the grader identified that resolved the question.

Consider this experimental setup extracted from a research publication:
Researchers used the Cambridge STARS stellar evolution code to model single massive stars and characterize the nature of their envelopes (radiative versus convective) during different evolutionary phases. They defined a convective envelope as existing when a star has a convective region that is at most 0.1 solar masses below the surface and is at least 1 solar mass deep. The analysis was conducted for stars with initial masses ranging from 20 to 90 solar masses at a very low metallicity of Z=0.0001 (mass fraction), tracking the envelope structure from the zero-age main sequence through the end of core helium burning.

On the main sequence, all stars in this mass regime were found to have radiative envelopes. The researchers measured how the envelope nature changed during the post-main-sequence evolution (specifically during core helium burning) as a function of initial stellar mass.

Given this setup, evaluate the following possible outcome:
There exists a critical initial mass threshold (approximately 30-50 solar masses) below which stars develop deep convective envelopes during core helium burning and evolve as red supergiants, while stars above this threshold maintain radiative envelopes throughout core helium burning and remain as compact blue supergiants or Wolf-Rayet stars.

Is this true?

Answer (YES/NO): NO